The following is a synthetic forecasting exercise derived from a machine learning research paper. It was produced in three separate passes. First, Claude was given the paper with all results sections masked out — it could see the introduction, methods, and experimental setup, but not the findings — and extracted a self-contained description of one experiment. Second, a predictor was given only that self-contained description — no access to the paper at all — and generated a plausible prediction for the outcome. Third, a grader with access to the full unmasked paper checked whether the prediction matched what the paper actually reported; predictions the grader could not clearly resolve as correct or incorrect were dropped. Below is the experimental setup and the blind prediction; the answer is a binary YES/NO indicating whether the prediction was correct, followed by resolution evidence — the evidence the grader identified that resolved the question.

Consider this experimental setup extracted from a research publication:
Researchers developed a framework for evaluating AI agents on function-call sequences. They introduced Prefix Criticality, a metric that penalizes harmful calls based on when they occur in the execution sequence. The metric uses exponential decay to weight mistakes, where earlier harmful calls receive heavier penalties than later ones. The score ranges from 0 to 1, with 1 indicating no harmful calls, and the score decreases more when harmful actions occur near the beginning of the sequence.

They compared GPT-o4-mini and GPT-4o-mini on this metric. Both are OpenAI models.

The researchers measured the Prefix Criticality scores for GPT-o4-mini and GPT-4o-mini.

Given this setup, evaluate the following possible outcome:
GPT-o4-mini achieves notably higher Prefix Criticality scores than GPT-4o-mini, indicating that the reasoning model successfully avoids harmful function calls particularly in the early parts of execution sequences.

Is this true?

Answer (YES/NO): YES